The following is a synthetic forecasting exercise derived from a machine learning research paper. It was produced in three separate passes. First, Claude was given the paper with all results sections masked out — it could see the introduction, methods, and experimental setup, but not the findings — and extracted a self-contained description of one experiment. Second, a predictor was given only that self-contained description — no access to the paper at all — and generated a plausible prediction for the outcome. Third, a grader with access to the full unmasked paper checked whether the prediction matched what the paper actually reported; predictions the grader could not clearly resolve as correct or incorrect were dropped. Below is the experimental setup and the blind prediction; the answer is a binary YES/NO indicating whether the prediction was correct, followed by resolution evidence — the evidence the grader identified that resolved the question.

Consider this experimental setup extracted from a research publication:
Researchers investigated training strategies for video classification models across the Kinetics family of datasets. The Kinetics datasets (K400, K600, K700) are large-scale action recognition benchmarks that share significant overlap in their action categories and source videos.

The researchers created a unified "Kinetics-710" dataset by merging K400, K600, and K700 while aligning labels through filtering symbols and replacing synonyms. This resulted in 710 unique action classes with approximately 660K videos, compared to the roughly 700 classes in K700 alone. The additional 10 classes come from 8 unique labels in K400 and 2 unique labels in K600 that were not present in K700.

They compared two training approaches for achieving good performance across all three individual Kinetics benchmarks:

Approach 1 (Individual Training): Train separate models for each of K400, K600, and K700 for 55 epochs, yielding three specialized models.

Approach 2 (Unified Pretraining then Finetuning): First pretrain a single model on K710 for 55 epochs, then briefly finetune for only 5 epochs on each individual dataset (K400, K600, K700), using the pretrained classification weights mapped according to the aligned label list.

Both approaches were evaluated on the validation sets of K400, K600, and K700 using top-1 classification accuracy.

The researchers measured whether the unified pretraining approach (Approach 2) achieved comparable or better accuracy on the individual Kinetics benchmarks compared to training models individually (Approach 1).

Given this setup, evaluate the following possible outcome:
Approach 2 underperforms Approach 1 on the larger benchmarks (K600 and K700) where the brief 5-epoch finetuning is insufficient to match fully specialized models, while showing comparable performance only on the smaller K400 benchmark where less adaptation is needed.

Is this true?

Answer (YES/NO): NO